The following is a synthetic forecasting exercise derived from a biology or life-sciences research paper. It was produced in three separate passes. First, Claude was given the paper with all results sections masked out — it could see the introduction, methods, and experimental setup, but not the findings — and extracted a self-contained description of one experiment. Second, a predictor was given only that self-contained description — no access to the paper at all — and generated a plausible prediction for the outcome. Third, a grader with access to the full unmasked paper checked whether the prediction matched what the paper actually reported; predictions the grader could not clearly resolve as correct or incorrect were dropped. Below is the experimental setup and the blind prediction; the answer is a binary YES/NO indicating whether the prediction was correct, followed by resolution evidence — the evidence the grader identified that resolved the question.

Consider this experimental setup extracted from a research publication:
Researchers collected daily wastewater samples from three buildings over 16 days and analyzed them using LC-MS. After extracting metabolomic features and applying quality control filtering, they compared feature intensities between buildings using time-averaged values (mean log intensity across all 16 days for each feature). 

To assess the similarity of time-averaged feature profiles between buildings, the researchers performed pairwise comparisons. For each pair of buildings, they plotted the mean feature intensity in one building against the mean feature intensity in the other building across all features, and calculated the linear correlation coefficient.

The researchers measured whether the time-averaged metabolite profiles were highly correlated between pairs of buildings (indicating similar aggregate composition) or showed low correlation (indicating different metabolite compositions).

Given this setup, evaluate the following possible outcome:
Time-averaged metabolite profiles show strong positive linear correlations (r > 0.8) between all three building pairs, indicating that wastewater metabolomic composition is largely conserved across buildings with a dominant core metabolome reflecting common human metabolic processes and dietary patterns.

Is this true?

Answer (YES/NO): YES